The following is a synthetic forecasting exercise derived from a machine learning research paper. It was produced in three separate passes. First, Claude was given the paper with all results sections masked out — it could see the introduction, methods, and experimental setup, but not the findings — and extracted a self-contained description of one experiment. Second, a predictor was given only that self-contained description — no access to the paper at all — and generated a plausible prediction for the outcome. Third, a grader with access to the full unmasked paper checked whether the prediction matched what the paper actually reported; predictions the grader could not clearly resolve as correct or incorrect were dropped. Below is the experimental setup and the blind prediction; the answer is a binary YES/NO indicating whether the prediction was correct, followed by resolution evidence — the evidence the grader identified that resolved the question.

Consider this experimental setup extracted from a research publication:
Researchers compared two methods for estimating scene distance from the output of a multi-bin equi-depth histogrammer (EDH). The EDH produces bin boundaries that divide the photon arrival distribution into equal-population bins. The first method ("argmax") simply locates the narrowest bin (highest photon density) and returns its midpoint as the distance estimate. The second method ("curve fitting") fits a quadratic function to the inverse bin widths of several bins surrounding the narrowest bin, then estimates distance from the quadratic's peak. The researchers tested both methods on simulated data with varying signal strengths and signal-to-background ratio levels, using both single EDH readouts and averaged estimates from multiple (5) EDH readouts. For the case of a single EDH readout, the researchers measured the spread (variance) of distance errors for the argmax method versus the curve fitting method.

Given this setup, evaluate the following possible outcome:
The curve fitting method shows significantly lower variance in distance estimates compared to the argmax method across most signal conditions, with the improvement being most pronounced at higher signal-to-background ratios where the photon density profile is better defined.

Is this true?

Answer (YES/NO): NO